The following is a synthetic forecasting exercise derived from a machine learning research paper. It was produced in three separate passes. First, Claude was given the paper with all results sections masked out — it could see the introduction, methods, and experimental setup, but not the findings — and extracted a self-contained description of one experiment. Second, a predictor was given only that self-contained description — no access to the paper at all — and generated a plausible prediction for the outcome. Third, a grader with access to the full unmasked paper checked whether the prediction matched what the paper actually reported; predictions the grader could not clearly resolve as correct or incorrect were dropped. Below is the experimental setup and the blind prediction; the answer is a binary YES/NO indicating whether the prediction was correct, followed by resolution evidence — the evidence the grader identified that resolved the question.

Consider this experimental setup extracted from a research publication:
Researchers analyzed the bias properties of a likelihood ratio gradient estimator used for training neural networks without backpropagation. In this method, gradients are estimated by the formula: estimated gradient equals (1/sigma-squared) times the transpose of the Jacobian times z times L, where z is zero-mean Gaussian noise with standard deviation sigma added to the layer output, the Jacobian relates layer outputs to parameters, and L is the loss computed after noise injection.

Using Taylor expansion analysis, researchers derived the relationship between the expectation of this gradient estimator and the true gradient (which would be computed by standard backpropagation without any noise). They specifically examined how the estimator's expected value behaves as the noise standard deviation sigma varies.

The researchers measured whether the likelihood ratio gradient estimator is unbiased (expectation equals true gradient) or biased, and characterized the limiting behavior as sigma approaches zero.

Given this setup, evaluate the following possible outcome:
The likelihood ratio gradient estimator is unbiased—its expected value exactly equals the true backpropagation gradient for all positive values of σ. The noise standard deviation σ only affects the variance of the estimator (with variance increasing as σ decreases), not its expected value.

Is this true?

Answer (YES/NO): NO